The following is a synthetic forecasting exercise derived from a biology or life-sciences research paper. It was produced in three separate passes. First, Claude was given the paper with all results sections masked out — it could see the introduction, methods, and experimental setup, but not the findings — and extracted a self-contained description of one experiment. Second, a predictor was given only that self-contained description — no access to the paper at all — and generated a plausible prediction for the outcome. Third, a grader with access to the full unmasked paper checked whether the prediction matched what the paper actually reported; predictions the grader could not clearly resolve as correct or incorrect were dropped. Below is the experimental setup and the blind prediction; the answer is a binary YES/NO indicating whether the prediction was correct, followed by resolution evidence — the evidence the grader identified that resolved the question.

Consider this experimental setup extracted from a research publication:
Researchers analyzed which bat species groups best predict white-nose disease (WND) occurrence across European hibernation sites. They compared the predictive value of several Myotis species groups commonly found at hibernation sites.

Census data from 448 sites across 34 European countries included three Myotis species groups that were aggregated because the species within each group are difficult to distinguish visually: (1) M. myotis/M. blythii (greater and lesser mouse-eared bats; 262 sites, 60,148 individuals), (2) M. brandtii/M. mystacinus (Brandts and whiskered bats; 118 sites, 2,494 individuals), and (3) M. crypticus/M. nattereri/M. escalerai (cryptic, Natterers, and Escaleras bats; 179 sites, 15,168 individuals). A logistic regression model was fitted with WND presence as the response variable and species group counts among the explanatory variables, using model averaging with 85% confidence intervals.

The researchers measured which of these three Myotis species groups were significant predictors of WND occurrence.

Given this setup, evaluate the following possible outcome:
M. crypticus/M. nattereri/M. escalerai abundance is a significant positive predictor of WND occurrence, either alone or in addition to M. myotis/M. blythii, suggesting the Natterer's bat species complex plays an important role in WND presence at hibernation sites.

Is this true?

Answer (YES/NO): NO